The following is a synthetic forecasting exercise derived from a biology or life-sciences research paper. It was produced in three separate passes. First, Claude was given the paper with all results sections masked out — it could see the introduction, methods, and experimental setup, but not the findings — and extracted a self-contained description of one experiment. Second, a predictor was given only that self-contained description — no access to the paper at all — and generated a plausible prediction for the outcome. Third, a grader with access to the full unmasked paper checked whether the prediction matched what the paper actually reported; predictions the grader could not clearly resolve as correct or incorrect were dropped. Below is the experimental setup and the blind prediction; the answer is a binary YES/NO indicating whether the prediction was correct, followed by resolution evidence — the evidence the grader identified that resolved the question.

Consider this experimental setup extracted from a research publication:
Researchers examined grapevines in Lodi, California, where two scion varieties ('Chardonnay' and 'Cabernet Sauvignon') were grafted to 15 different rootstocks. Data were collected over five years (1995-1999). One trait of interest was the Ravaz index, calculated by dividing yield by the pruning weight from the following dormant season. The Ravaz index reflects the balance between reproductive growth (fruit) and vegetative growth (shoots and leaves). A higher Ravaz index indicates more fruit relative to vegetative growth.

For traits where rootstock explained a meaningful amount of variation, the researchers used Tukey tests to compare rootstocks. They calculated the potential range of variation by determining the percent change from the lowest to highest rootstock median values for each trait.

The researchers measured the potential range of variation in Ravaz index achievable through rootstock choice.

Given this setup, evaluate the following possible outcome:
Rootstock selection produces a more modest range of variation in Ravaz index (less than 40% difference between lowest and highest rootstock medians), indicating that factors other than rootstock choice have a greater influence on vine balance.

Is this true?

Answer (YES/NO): NO